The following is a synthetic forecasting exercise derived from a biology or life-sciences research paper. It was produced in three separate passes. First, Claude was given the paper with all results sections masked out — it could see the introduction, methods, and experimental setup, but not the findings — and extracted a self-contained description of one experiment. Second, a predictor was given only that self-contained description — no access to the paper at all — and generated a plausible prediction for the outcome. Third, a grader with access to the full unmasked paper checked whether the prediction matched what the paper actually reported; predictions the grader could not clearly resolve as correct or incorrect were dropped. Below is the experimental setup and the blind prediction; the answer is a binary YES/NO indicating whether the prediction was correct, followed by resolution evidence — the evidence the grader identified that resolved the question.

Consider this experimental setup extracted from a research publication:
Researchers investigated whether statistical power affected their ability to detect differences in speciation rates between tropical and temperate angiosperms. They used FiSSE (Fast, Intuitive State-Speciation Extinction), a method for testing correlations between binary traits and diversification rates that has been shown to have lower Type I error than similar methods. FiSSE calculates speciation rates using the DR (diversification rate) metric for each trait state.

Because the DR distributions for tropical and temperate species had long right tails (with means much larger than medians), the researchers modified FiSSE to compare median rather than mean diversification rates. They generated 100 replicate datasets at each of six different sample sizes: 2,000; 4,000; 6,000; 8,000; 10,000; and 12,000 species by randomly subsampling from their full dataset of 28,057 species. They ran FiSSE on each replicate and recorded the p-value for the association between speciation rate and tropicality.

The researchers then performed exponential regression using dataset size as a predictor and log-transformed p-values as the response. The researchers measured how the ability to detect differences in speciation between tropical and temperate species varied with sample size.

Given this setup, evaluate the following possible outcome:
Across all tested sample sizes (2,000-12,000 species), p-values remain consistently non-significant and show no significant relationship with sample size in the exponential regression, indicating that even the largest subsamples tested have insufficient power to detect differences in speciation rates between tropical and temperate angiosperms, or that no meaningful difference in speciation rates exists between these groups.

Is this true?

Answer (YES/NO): NO